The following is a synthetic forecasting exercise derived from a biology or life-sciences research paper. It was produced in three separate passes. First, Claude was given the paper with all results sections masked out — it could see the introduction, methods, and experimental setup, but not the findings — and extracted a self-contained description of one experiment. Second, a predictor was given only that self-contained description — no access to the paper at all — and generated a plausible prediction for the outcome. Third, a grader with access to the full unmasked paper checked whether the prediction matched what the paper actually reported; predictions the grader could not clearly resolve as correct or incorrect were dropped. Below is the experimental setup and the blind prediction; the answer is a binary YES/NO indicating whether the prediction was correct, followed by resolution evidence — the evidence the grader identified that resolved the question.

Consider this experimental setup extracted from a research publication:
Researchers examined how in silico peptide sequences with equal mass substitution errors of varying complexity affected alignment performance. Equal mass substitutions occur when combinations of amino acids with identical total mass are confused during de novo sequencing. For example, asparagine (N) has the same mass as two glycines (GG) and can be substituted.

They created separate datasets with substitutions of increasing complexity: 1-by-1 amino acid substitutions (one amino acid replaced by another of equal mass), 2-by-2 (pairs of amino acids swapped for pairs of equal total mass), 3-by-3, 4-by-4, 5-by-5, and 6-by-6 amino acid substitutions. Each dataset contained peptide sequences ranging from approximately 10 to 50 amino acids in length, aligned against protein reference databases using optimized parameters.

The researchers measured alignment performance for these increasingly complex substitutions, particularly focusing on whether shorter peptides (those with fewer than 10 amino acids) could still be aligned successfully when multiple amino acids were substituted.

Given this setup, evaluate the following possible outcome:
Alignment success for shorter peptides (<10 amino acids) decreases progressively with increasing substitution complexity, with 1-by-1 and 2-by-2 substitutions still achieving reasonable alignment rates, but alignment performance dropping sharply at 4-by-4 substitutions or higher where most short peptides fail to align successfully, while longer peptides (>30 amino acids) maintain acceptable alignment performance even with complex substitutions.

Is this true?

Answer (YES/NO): NO